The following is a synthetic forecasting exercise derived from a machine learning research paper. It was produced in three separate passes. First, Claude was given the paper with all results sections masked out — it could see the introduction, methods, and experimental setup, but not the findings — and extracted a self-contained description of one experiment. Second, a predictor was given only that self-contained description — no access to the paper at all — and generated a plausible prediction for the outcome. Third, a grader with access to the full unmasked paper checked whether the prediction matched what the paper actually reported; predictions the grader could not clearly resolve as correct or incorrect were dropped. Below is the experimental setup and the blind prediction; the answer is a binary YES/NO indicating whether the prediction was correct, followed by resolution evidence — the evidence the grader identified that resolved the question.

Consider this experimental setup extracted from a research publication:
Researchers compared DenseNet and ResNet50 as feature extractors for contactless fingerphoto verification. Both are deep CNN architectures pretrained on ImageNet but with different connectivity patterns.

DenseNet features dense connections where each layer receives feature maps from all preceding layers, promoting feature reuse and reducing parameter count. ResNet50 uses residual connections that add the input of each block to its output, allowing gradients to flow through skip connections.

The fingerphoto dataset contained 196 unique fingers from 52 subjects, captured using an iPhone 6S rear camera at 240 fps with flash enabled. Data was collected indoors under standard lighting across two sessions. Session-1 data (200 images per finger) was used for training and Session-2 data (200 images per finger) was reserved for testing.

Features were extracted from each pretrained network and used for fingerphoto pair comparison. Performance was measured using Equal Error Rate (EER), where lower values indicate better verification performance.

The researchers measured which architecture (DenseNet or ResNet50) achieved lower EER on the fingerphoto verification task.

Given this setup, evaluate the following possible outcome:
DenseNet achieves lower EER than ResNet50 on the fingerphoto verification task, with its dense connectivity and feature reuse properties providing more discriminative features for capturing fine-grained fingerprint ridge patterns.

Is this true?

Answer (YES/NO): NO